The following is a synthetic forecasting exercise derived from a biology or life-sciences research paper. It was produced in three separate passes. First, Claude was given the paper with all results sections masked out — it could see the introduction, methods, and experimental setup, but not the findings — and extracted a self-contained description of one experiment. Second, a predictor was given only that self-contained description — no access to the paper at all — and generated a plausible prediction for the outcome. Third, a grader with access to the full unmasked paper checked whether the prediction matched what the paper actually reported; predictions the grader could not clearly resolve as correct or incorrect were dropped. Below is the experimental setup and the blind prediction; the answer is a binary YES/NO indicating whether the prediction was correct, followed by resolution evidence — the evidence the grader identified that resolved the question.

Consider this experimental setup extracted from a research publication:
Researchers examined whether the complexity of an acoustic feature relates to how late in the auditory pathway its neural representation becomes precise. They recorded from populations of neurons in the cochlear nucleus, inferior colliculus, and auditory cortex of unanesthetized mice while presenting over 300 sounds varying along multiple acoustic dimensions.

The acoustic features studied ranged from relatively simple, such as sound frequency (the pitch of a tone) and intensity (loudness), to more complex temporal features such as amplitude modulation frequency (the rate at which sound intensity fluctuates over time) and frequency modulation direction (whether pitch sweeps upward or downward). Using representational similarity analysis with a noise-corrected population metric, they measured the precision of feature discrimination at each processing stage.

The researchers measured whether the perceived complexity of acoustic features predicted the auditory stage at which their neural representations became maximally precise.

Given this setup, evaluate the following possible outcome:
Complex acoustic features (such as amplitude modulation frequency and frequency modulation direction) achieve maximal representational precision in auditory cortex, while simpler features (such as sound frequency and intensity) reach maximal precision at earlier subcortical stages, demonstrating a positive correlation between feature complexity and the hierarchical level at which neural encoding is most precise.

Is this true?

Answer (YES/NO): NO